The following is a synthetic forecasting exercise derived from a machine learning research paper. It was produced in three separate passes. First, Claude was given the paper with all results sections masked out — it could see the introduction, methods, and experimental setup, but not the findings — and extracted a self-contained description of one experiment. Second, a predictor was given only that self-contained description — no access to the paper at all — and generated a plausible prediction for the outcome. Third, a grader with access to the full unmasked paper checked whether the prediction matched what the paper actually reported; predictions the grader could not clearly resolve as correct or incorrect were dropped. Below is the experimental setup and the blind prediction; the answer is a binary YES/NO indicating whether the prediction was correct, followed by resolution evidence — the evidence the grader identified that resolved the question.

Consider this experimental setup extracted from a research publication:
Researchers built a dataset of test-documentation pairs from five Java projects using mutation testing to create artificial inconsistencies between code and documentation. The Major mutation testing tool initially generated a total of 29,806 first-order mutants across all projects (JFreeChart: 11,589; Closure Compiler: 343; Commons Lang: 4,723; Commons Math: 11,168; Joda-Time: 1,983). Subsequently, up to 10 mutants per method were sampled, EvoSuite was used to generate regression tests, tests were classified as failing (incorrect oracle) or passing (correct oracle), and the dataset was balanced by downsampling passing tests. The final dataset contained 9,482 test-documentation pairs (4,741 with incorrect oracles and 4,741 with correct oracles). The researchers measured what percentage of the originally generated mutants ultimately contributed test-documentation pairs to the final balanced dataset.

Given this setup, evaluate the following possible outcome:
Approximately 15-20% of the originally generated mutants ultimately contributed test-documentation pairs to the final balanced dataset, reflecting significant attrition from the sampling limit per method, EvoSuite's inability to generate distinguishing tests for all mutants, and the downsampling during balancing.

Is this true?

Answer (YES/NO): YES